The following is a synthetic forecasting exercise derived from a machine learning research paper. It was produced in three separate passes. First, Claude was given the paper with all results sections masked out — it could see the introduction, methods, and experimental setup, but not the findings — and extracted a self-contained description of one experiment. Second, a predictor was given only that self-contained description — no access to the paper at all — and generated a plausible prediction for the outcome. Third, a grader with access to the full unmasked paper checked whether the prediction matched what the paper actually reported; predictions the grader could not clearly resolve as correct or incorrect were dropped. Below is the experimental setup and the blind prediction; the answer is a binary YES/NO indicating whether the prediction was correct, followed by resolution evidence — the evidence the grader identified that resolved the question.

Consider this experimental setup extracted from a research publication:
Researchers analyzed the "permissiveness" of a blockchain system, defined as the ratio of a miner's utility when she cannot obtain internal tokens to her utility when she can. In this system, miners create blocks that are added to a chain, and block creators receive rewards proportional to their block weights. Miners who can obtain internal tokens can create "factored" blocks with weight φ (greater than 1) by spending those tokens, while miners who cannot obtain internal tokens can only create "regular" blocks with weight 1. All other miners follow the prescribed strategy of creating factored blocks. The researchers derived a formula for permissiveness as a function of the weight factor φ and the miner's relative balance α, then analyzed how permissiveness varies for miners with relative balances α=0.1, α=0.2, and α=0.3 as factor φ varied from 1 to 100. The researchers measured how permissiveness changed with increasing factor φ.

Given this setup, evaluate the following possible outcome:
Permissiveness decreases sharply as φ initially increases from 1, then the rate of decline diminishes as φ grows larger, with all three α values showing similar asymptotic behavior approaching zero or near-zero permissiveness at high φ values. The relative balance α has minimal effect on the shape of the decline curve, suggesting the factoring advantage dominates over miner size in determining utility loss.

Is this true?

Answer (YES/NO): YES